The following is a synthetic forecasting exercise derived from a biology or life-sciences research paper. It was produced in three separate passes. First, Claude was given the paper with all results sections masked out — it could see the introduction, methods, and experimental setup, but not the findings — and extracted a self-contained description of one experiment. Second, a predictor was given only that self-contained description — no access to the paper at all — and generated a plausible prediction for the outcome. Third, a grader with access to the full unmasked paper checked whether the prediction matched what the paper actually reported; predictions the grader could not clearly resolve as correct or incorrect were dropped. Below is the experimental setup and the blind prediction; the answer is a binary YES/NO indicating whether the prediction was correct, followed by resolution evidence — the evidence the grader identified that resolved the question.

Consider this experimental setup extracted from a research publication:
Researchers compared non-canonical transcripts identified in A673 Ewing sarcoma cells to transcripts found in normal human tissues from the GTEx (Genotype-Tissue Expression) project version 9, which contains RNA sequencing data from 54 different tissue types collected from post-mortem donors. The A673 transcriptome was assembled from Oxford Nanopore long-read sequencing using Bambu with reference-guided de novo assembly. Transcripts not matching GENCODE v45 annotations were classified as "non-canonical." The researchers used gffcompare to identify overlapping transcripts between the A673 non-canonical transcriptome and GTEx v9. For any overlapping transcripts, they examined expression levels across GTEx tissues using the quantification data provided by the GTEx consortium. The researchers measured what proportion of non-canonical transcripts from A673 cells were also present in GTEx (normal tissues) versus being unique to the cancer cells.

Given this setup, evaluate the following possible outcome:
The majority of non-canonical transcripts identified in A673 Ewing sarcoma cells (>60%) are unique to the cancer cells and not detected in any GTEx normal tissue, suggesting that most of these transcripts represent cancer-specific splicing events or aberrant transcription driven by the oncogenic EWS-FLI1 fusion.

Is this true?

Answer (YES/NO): YES